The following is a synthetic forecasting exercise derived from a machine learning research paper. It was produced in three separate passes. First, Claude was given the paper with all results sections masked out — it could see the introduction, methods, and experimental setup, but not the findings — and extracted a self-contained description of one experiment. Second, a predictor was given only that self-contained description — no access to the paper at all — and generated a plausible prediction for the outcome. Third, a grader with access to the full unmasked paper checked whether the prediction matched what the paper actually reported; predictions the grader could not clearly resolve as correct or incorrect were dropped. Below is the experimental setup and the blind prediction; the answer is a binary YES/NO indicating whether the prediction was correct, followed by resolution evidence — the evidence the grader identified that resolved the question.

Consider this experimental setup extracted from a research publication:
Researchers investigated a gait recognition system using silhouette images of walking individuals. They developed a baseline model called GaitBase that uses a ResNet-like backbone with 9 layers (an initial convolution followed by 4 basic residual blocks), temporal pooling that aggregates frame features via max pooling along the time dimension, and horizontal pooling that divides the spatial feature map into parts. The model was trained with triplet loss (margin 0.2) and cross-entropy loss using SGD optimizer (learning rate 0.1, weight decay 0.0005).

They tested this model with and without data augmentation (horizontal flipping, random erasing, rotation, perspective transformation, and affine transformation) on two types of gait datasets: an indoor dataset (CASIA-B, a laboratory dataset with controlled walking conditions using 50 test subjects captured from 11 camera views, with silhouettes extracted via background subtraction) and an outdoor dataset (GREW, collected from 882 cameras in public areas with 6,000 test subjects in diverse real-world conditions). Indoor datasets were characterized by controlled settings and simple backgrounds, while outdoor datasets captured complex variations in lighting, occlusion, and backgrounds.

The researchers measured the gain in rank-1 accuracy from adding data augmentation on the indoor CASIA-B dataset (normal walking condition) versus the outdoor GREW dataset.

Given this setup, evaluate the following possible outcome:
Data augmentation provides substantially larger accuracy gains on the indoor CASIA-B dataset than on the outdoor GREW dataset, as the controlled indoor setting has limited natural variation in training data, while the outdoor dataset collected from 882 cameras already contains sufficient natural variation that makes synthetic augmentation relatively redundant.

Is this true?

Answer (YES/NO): NO